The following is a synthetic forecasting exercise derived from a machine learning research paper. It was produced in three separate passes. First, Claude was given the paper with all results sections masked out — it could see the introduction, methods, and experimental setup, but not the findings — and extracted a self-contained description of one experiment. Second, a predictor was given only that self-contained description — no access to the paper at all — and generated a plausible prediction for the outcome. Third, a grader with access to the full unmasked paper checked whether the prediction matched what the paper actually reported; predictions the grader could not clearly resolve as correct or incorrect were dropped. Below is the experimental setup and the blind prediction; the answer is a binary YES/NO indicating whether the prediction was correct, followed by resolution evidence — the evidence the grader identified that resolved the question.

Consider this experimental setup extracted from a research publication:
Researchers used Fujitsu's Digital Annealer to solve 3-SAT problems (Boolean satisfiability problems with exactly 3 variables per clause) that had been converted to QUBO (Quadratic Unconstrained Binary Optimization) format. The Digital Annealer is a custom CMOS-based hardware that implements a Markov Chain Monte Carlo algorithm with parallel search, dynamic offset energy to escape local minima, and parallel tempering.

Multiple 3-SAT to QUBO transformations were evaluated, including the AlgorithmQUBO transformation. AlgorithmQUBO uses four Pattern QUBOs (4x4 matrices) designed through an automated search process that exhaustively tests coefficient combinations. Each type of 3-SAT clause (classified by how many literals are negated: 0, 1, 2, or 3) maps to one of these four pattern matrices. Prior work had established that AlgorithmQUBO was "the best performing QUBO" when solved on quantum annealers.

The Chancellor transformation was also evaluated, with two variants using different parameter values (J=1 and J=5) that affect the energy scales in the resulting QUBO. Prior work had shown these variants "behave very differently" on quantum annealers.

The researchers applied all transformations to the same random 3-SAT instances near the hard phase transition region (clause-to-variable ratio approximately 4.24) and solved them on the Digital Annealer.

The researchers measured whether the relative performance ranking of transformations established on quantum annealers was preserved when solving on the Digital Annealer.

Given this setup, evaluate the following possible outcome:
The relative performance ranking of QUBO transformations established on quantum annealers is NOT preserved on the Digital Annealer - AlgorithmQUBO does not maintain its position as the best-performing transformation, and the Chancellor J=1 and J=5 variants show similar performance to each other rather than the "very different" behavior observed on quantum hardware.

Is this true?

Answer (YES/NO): NO